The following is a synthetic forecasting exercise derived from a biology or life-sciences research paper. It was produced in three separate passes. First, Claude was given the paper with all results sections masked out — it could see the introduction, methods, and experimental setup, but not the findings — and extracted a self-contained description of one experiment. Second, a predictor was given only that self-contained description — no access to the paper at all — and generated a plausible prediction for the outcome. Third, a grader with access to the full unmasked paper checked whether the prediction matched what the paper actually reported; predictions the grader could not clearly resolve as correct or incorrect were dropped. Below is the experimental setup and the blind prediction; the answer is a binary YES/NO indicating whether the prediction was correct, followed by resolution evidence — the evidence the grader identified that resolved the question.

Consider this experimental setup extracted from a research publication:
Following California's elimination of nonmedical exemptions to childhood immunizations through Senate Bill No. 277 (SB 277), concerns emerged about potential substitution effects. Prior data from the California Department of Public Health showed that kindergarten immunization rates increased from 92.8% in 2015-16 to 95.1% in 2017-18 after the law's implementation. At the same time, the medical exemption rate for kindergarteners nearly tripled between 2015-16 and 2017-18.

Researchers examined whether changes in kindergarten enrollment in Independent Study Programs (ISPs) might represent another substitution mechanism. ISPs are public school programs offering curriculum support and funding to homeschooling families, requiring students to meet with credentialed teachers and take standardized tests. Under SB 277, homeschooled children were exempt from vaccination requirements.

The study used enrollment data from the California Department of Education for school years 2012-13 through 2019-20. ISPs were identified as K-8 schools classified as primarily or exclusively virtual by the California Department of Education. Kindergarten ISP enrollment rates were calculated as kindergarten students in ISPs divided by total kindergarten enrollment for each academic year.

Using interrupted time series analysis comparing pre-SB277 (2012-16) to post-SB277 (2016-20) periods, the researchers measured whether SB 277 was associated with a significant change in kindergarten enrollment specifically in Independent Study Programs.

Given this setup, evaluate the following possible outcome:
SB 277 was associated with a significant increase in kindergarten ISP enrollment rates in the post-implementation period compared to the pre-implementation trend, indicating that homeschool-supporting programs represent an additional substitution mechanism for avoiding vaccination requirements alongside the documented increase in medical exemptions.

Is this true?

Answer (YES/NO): NO